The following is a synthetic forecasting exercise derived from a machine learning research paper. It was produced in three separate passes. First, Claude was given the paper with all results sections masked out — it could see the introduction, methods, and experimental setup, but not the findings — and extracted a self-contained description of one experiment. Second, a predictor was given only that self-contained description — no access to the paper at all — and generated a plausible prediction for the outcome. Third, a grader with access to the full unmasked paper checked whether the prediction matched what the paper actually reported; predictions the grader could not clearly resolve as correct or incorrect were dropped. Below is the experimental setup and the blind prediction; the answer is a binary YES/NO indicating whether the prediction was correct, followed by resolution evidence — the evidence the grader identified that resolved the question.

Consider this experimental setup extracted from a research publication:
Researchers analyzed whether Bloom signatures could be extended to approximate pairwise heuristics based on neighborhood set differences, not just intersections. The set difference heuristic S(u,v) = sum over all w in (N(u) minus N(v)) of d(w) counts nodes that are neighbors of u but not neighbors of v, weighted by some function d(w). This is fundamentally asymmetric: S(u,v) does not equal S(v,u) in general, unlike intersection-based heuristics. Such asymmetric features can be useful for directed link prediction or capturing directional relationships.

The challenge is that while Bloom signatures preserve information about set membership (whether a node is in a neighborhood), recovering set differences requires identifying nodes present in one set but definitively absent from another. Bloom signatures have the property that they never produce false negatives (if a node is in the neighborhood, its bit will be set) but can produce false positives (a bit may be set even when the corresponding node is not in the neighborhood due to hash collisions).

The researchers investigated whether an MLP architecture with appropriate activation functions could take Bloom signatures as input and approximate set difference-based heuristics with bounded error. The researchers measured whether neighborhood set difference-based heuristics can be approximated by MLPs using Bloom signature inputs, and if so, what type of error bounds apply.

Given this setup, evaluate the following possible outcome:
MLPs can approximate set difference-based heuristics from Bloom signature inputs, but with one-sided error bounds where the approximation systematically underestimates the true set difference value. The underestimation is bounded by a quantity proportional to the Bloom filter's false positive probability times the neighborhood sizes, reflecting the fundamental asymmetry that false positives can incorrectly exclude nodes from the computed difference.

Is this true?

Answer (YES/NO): NO